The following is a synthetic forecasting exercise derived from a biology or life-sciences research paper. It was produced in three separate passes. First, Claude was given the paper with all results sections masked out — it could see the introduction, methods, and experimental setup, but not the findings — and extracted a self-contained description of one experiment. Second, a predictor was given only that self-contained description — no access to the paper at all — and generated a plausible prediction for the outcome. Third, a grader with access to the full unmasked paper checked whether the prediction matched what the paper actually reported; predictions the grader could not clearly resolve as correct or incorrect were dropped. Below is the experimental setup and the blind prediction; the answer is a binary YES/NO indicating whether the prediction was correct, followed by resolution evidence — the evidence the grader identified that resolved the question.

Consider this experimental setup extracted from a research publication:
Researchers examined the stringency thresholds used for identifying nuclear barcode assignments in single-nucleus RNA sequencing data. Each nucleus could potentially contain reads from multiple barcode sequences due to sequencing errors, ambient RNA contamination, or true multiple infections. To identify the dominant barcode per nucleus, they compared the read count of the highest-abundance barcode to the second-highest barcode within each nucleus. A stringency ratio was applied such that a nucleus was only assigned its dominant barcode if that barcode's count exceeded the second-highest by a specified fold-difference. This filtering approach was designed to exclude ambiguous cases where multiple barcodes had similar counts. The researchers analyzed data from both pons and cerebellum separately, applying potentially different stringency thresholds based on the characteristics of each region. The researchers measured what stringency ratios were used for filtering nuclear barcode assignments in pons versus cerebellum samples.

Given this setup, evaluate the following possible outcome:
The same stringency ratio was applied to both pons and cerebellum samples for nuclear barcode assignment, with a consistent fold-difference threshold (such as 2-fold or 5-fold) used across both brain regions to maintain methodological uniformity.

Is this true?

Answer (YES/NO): NO